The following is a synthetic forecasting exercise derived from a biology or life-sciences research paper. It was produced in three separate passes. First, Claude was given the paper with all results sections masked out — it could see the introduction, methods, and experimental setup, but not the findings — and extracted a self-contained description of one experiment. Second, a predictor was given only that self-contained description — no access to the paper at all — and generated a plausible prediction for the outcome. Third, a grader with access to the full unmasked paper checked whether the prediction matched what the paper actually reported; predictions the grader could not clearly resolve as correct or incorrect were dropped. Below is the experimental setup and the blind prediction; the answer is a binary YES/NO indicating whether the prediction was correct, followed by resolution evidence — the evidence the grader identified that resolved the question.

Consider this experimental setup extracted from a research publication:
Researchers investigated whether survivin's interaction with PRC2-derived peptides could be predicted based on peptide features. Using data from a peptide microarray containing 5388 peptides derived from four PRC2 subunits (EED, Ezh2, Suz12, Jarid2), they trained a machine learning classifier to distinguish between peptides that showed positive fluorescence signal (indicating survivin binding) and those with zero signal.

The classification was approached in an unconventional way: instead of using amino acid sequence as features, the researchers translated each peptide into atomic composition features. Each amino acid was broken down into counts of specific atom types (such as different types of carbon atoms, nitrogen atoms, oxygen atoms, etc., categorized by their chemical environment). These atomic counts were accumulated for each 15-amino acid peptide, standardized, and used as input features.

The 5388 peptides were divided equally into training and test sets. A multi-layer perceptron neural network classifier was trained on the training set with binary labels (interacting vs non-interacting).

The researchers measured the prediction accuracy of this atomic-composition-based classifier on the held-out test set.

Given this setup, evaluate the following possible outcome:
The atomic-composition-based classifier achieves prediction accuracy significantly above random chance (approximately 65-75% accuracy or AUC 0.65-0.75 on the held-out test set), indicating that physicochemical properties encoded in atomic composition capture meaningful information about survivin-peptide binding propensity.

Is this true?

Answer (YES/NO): YES